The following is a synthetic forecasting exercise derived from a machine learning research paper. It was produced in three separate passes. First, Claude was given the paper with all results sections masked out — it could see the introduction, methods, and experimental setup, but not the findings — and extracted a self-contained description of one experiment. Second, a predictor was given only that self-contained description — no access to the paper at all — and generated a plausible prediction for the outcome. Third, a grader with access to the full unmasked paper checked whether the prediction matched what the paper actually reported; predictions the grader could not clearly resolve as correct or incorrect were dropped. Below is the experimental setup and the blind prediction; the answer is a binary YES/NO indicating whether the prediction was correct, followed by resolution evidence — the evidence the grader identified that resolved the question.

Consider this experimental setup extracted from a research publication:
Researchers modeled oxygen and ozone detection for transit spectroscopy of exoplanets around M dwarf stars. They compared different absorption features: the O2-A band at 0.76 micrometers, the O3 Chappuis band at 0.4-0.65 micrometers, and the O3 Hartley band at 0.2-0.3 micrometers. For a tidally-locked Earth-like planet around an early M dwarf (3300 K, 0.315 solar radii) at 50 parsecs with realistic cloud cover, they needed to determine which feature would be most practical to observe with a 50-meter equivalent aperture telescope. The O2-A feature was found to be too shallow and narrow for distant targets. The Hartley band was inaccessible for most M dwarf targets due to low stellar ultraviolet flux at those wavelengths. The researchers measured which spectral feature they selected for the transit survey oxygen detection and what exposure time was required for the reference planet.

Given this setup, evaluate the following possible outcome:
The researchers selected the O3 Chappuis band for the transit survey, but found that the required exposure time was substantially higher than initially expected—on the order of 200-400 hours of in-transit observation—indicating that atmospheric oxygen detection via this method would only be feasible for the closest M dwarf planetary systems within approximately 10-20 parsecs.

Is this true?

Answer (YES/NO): NO